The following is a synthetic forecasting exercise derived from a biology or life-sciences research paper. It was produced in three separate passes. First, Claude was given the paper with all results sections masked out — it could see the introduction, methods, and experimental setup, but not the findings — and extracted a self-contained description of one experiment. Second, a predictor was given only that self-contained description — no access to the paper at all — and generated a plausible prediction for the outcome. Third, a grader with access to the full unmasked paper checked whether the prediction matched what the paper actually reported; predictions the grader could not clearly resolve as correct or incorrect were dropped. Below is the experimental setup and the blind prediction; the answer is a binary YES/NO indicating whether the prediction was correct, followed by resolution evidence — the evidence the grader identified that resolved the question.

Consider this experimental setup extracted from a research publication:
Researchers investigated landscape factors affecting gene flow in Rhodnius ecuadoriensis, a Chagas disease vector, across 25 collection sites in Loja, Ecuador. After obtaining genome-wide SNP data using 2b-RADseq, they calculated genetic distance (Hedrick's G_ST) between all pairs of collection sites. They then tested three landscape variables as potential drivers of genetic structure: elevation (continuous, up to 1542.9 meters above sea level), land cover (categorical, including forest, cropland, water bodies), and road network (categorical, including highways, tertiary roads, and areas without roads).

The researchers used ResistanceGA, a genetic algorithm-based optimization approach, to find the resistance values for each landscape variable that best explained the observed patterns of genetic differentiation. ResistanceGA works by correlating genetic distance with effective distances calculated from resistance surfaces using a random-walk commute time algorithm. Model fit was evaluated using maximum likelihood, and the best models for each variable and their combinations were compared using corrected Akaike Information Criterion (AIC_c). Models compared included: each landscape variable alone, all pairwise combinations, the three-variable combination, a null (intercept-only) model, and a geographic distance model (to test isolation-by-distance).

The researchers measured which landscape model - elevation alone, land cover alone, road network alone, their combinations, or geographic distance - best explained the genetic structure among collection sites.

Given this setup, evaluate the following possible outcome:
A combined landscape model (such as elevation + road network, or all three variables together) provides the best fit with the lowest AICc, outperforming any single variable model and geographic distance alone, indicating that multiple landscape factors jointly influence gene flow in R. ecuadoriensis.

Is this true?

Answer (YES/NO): NO